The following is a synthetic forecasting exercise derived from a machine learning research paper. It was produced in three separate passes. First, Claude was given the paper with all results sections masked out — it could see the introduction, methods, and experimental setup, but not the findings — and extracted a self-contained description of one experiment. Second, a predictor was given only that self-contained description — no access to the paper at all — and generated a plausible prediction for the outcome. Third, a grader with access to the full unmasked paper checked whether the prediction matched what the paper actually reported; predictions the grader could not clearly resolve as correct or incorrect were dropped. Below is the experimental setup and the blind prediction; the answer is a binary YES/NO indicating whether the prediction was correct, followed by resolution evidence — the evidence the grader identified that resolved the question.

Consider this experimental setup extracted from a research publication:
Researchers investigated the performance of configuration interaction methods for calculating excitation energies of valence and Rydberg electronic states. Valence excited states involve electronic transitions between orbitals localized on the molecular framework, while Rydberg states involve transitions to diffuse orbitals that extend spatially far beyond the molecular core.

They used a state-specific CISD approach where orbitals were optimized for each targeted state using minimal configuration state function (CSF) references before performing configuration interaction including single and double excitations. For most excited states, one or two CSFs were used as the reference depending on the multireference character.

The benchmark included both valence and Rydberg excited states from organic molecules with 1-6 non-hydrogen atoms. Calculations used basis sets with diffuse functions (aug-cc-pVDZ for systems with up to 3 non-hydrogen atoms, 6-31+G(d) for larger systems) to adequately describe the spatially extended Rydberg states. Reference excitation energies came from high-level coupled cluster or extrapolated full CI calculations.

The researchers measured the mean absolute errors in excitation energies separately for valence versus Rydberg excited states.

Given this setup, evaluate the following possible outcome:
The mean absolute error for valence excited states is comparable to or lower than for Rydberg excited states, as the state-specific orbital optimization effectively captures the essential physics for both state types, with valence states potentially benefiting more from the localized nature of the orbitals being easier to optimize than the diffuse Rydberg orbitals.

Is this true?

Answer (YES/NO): NO